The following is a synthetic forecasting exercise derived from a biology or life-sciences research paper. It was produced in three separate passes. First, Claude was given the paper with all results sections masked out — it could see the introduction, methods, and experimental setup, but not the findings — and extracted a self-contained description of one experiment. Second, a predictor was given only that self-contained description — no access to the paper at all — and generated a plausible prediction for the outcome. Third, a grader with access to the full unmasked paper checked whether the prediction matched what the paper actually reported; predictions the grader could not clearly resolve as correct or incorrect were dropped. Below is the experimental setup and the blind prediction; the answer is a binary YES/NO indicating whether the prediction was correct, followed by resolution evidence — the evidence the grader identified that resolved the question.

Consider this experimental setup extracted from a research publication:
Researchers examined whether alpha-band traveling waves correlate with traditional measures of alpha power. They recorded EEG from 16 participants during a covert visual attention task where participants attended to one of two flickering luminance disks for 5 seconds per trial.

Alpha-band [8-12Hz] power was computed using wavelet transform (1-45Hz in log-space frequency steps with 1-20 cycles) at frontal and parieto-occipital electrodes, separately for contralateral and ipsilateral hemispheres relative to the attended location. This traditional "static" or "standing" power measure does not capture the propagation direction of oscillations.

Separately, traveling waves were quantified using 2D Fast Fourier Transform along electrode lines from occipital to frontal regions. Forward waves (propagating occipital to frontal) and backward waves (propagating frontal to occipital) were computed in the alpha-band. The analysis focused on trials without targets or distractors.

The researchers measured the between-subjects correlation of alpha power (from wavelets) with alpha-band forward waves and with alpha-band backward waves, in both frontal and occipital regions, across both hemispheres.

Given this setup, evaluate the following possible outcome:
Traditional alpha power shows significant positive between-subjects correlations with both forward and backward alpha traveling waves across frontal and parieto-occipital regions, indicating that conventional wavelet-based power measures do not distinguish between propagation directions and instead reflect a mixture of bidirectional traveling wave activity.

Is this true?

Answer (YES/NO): NO